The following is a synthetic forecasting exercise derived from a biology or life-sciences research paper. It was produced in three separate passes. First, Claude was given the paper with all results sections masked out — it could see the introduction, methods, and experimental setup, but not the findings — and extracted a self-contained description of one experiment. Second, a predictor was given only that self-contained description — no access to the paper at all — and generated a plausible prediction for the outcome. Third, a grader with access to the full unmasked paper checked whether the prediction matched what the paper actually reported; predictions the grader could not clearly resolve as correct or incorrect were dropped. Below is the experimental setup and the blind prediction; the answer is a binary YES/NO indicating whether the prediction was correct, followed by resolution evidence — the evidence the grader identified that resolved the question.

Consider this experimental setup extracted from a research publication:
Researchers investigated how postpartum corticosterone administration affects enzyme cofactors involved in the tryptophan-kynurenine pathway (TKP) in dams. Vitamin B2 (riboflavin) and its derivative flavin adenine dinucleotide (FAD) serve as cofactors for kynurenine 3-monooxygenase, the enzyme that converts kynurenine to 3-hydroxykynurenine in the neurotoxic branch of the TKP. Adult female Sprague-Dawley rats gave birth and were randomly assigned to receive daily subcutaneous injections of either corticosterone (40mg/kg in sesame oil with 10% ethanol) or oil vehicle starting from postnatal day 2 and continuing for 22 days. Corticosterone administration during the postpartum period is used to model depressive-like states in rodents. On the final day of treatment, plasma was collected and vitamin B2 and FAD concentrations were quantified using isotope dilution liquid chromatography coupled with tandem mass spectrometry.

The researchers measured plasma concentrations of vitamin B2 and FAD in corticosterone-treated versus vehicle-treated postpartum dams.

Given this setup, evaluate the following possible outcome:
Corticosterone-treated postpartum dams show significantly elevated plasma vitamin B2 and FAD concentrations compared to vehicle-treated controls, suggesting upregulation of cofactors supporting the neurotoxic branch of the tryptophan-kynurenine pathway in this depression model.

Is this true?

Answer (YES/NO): NO